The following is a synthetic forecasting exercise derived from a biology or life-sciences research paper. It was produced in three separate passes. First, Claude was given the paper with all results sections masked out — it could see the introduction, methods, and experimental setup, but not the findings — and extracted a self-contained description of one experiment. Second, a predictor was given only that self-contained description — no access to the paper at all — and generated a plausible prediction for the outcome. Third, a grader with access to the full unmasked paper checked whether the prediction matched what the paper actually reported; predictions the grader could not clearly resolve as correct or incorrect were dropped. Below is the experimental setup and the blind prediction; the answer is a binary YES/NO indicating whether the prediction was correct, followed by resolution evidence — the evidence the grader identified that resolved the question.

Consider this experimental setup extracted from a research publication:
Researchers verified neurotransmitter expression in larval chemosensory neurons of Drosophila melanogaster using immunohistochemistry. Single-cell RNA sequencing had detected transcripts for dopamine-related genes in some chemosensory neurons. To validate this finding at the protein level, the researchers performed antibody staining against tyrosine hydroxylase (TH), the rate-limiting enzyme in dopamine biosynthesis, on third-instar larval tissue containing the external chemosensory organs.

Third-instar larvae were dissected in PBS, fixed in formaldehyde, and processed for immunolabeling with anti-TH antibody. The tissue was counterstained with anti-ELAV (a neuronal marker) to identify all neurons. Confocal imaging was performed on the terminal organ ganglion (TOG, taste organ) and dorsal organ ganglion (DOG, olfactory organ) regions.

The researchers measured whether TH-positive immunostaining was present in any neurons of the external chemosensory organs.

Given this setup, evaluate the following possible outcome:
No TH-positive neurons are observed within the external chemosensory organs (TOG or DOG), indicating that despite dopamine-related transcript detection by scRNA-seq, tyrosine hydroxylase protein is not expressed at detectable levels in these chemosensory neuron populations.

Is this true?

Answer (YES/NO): NO